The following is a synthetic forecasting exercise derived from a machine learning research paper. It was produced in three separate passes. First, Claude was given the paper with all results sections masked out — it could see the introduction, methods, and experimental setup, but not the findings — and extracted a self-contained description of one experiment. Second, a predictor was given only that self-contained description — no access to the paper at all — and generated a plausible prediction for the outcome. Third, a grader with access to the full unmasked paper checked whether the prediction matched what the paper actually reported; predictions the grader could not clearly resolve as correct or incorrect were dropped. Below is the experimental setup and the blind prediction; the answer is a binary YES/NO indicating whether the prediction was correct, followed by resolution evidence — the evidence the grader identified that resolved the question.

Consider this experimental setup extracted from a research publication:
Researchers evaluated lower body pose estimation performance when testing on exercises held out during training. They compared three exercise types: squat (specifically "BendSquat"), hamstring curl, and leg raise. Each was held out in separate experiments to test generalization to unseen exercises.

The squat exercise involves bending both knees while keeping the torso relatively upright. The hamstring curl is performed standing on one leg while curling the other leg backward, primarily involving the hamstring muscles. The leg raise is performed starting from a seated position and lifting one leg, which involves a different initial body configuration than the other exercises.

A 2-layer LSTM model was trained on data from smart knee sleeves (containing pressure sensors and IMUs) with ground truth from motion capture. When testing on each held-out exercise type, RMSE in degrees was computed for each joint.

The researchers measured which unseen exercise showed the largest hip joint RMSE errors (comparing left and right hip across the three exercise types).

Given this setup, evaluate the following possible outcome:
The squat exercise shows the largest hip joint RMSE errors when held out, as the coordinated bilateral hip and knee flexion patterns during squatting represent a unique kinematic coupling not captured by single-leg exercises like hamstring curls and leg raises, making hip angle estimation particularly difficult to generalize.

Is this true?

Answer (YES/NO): YES